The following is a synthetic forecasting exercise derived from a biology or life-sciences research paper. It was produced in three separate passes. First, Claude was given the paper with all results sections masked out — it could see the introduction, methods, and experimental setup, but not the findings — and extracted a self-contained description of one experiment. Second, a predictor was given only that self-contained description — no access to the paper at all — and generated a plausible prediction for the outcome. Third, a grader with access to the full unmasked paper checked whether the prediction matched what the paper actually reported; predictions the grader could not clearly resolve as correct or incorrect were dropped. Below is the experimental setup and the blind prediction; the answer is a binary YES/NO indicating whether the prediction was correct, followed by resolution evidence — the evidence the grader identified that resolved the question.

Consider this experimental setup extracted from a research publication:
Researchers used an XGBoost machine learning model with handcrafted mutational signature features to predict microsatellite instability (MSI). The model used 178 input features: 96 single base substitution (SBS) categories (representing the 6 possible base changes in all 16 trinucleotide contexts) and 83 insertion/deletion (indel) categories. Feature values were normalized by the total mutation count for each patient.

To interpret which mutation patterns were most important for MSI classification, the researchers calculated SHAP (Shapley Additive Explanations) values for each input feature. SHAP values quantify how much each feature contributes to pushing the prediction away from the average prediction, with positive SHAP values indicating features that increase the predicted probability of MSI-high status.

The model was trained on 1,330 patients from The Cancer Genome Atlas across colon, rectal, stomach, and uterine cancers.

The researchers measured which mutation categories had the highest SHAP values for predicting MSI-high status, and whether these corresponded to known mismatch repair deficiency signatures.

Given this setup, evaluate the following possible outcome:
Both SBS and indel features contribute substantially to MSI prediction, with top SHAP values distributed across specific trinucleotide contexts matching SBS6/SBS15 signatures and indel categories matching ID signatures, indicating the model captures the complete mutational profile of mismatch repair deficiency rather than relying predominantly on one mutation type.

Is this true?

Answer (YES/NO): NO